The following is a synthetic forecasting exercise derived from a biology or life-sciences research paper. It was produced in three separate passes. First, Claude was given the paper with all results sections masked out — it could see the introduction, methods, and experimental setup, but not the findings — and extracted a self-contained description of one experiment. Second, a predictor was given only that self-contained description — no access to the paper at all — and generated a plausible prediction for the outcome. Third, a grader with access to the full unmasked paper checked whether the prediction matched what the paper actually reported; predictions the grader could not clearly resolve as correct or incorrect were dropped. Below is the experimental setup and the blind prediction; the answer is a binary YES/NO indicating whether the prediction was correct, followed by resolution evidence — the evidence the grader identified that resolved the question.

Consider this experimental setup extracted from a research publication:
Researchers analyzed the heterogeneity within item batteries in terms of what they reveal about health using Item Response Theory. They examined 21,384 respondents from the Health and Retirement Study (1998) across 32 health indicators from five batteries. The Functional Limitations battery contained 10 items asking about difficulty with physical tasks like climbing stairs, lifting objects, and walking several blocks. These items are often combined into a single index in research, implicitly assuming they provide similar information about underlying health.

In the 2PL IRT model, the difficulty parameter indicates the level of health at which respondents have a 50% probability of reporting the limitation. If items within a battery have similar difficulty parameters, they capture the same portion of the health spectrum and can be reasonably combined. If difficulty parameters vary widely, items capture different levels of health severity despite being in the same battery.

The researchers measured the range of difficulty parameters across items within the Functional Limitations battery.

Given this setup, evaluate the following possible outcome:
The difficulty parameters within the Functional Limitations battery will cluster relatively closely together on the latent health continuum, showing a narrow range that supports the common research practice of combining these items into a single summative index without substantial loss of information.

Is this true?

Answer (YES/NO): NO